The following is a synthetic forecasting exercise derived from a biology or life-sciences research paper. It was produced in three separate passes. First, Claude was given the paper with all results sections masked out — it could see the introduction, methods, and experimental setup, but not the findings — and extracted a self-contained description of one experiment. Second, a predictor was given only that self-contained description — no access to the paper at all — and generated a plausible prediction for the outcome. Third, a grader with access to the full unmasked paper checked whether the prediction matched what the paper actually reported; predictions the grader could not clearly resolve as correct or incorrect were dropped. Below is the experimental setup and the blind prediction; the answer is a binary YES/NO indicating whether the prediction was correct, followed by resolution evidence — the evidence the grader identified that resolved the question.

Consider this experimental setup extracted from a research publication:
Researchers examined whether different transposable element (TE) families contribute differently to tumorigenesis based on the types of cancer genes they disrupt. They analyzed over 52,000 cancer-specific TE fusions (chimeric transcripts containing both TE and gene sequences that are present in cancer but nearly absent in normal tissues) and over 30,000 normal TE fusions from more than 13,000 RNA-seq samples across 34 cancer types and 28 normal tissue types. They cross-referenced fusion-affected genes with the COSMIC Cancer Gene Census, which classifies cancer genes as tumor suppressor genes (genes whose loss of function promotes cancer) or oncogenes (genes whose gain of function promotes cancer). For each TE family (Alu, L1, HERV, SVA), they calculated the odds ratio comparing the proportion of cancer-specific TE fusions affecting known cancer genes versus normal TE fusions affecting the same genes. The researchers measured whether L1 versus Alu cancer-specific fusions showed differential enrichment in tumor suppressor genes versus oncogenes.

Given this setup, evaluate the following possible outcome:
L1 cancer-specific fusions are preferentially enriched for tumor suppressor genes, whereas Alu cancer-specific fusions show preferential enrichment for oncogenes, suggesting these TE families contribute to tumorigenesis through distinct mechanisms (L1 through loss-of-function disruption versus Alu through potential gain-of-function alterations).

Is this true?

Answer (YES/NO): YES